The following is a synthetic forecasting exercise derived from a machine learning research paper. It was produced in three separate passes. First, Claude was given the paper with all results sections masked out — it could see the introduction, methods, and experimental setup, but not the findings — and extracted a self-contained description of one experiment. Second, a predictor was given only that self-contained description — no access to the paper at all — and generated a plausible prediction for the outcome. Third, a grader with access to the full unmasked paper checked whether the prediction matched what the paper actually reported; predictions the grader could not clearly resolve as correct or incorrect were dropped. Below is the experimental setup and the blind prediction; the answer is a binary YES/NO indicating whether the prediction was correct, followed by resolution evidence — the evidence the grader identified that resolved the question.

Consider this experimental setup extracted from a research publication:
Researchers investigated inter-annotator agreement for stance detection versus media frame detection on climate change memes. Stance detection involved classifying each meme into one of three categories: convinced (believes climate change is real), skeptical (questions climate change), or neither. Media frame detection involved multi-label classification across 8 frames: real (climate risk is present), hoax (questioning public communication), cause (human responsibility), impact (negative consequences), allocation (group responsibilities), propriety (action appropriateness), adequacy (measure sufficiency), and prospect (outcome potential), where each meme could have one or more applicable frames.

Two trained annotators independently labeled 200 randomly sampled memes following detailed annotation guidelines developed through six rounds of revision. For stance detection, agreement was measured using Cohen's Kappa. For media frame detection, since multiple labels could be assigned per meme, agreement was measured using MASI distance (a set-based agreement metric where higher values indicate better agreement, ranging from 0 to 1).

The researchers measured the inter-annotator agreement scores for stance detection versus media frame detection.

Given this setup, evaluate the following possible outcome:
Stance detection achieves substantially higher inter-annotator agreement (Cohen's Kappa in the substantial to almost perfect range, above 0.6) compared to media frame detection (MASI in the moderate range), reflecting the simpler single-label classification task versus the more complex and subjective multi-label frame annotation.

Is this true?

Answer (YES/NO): NO